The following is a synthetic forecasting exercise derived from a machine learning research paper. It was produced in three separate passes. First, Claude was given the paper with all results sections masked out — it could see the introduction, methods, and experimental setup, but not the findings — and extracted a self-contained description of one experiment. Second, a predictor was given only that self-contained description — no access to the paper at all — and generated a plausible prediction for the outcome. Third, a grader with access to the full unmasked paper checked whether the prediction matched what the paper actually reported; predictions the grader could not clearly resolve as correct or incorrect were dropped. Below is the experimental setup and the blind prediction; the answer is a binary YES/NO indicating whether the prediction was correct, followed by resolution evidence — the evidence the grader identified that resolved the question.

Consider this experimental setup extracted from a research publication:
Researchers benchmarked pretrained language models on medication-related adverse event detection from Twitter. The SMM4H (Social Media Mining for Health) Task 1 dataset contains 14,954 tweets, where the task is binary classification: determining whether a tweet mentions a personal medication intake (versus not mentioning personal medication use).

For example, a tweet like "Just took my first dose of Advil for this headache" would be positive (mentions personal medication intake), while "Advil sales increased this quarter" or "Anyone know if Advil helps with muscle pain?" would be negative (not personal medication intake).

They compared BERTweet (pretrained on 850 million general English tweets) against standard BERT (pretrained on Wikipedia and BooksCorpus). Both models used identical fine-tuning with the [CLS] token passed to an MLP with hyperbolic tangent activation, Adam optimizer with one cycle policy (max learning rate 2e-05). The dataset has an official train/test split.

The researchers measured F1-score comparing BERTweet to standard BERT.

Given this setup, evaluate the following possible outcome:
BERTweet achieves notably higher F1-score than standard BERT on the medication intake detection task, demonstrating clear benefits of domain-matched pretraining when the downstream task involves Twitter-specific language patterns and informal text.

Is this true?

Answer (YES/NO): YES